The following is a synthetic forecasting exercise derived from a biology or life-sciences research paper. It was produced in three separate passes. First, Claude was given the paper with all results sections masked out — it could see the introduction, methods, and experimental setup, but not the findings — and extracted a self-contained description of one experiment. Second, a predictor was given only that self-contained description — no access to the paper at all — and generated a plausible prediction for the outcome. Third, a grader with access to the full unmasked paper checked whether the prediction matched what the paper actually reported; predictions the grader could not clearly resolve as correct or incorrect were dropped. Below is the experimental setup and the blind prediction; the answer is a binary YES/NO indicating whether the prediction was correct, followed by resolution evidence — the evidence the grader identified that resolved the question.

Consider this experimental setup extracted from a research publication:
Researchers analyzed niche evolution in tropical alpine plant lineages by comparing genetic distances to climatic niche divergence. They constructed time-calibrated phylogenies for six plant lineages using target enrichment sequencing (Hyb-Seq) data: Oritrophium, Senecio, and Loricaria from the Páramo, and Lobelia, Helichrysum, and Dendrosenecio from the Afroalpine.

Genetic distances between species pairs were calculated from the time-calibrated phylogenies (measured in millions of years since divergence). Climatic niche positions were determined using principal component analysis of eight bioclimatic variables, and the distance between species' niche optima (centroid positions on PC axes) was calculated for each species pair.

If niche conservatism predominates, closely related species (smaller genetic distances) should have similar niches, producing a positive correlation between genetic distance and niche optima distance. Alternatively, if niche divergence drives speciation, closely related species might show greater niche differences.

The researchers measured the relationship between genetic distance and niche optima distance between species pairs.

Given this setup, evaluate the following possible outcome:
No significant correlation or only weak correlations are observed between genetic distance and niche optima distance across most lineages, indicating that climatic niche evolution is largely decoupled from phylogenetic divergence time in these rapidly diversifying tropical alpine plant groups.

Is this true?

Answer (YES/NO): NO